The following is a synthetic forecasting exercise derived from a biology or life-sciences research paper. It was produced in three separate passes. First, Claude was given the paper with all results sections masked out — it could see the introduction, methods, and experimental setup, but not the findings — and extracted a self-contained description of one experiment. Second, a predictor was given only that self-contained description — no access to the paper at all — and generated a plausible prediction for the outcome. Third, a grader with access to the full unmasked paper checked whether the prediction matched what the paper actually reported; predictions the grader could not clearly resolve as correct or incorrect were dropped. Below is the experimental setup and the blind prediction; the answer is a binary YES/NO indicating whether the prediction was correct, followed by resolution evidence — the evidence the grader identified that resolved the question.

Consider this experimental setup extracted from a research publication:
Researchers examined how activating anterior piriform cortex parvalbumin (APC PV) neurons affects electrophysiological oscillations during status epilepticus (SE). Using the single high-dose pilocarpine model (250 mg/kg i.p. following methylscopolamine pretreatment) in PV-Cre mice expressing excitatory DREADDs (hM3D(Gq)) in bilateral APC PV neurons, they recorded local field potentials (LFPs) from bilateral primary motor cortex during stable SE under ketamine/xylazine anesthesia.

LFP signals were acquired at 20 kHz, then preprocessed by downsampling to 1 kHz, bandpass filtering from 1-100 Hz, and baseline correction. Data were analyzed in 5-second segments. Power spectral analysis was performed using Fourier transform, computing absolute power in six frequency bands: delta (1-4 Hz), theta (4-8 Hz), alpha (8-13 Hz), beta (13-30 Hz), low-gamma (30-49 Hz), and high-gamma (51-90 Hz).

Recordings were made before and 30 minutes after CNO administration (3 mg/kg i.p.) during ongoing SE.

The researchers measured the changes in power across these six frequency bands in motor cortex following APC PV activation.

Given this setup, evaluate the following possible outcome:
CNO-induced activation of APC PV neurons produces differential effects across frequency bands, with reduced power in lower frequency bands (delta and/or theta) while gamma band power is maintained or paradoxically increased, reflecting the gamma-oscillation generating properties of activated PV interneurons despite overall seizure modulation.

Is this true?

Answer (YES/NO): NO